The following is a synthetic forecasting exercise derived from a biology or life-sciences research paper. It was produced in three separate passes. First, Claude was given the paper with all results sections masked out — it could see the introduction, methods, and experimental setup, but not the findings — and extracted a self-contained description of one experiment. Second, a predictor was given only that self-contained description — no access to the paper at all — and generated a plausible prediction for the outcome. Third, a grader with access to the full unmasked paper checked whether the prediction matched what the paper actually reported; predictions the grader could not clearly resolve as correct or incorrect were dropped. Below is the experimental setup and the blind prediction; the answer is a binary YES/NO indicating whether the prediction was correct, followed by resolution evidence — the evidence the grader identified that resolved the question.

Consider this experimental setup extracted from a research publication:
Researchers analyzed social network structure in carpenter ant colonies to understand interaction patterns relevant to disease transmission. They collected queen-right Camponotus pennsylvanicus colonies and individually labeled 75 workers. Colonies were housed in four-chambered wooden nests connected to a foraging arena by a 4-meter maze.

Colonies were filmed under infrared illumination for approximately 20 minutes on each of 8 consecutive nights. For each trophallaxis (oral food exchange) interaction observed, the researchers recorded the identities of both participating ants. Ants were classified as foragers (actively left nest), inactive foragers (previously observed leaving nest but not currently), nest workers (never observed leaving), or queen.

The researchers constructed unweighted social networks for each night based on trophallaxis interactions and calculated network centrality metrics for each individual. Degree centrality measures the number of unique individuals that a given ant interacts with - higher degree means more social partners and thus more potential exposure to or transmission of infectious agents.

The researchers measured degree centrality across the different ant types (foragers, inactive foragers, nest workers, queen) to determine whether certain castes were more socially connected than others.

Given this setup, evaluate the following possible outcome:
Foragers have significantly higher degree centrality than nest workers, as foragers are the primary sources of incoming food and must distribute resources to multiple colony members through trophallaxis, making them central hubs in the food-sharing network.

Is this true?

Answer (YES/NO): YES